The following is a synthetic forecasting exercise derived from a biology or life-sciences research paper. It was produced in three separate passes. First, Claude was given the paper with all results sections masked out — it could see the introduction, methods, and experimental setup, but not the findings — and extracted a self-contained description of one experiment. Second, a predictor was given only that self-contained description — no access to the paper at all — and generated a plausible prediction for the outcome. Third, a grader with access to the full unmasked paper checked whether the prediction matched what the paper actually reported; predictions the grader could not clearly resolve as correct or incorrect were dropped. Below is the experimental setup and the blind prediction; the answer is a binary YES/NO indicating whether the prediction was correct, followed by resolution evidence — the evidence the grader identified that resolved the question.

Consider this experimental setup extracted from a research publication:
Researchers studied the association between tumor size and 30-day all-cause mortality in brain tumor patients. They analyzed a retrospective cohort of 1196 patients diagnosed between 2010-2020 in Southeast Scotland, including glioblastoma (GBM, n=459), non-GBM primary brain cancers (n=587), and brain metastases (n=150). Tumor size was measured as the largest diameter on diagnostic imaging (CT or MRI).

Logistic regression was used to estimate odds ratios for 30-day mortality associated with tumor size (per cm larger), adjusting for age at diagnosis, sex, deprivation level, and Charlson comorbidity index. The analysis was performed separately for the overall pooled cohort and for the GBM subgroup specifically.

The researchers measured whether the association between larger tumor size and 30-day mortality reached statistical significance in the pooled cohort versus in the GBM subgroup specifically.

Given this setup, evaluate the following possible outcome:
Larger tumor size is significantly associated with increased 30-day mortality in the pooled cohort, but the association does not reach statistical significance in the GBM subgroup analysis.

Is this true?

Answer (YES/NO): NO